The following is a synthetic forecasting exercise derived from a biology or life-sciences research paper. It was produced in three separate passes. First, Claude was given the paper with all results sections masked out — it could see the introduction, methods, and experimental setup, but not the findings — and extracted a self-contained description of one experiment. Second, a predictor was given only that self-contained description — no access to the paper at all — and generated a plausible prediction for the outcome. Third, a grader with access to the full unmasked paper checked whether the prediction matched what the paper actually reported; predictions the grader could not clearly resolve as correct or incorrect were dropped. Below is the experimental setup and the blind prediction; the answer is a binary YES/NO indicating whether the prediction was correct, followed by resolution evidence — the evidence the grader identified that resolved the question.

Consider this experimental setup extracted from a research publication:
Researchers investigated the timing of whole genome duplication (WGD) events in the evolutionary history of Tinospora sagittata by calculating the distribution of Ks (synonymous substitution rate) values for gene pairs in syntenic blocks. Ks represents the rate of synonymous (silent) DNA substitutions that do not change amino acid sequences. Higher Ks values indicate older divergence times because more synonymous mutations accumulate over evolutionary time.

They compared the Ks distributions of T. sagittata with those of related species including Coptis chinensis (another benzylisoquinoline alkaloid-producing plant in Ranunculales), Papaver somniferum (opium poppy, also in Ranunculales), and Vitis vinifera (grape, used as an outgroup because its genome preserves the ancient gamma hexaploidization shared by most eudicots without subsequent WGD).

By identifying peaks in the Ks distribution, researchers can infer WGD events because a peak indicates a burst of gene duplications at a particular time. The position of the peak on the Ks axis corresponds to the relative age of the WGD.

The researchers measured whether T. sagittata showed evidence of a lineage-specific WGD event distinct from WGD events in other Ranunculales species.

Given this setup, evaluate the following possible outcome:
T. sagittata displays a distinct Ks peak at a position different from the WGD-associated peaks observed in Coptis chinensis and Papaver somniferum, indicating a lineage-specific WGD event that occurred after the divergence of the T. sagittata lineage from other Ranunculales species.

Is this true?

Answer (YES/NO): NO